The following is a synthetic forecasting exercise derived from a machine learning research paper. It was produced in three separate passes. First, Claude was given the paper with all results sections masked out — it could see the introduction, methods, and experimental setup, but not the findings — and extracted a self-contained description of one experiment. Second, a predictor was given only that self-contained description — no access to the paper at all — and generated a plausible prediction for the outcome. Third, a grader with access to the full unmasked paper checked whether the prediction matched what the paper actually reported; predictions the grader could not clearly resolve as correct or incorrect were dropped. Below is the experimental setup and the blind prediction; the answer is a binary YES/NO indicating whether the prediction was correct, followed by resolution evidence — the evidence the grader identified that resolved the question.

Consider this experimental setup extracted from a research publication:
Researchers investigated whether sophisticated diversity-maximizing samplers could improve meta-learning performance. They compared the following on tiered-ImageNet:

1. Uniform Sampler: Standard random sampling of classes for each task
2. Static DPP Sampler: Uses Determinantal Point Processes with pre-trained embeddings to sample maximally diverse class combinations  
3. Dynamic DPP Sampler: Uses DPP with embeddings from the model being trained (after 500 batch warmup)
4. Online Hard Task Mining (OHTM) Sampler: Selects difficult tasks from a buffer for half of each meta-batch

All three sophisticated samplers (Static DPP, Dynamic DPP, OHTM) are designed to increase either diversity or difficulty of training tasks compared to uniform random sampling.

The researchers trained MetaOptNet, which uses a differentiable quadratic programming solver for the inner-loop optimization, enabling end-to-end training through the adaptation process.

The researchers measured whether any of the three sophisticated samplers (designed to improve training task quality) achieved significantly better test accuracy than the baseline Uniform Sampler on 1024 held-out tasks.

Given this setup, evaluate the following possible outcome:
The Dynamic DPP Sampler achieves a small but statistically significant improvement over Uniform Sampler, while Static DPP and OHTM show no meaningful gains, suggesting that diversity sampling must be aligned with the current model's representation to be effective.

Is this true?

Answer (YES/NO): NO